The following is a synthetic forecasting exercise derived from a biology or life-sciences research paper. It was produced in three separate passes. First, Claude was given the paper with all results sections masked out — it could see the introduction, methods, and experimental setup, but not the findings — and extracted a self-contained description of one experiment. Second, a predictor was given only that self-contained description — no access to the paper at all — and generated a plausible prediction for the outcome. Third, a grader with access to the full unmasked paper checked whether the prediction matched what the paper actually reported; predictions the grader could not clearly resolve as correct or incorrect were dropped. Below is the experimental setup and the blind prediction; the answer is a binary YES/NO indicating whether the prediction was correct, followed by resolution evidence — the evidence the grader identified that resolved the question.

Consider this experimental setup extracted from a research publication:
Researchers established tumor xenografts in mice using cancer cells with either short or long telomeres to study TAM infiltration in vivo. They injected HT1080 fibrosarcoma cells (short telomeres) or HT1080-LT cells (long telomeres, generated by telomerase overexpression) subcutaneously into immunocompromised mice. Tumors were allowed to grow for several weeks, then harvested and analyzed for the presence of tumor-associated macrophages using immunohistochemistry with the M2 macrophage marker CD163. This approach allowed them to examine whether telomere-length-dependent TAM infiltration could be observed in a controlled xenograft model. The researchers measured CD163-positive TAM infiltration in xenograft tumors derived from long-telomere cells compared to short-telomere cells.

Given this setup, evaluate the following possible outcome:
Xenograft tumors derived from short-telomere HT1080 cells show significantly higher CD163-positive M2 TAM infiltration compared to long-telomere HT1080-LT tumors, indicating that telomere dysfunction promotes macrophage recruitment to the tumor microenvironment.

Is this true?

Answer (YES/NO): YES